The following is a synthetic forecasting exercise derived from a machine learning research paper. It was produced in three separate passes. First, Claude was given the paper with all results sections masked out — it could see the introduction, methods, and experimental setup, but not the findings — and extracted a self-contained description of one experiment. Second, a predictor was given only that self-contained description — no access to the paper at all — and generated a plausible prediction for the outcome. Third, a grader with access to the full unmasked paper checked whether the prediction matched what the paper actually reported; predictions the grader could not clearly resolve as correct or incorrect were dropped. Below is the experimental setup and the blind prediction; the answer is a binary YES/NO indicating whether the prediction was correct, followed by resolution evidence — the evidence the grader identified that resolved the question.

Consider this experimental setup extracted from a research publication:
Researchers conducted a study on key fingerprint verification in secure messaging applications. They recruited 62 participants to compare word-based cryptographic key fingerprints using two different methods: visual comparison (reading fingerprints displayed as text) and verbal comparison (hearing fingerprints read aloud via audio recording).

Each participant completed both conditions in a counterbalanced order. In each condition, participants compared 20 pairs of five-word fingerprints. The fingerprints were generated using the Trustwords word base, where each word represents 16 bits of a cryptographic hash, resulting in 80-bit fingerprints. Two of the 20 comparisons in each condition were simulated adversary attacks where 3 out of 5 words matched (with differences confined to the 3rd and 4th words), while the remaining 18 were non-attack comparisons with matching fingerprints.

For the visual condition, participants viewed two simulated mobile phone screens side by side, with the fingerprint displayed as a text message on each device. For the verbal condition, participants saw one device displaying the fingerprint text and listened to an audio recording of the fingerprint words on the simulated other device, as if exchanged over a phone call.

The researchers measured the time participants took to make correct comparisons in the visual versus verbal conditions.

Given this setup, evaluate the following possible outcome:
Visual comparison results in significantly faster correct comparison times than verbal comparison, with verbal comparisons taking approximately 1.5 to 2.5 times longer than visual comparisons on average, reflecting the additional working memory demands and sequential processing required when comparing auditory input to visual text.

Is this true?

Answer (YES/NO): NO